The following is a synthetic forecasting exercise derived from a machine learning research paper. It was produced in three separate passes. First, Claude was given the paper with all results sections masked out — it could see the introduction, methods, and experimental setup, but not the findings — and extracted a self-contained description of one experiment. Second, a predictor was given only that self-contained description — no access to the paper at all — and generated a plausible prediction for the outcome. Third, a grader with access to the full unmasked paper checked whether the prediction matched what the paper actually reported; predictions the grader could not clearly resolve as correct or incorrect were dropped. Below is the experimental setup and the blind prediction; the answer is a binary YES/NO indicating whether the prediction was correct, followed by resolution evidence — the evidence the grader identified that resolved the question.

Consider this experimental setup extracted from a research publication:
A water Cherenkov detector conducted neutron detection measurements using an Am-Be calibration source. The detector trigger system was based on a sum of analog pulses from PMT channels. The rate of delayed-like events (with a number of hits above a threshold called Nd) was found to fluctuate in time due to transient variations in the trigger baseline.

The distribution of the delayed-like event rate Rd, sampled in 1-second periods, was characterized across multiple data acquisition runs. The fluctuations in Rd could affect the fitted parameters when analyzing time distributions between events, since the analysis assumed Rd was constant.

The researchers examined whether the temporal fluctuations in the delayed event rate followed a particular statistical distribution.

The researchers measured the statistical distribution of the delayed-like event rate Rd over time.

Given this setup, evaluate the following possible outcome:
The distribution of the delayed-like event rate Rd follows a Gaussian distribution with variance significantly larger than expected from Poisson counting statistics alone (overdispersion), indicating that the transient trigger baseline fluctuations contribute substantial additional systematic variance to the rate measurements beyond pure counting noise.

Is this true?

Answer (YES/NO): NO